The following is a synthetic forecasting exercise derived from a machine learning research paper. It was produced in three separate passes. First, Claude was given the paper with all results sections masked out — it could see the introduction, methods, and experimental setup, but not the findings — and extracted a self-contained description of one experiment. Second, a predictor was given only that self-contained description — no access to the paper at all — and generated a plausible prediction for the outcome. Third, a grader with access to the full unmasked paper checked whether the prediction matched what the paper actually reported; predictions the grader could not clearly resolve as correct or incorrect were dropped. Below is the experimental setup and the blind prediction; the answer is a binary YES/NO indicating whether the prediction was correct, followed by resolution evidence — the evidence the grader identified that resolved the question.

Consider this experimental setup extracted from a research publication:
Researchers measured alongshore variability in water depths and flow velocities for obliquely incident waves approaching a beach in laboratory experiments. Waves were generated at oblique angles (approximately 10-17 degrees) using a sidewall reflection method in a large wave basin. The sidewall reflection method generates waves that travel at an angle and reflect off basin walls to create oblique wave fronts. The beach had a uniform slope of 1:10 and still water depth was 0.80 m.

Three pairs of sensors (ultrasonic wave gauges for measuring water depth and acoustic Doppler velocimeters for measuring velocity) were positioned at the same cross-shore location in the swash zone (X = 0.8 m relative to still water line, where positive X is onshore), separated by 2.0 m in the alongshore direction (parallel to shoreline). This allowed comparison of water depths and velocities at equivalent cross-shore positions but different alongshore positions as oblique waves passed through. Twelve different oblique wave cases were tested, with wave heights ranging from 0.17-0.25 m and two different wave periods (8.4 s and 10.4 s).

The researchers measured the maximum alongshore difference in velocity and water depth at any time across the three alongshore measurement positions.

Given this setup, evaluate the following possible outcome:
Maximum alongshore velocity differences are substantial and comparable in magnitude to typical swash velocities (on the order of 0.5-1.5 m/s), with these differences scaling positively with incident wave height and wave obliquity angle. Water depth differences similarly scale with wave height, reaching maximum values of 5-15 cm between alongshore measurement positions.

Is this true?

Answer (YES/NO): NO